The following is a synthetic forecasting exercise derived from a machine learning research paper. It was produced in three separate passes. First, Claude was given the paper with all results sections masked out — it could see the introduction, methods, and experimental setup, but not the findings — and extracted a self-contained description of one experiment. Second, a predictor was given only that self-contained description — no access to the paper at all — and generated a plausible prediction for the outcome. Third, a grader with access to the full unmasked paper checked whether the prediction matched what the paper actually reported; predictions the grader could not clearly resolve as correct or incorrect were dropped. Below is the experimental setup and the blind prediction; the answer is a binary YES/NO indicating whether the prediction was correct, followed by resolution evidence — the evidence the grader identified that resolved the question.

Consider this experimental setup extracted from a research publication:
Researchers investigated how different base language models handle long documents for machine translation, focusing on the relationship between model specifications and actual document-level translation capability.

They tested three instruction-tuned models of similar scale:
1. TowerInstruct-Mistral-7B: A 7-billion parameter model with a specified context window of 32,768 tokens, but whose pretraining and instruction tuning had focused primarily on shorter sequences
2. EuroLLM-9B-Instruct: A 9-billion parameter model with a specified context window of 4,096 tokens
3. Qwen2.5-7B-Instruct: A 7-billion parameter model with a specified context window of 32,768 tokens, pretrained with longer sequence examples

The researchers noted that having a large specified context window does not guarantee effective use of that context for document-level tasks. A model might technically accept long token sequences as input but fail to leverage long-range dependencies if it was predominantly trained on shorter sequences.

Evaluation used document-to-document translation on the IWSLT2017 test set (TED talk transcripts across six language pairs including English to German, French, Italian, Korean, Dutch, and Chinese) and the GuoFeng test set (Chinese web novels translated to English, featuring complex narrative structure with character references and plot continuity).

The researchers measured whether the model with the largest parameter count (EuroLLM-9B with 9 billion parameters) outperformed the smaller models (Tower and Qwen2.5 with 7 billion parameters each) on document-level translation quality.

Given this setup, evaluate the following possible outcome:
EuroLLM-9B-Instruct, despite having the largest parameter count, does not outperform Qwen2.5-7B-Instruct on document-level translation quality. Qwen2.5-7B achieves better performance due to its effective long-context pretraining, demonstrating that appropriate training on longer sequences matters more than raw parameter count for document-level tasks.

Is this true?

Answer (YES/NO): YES